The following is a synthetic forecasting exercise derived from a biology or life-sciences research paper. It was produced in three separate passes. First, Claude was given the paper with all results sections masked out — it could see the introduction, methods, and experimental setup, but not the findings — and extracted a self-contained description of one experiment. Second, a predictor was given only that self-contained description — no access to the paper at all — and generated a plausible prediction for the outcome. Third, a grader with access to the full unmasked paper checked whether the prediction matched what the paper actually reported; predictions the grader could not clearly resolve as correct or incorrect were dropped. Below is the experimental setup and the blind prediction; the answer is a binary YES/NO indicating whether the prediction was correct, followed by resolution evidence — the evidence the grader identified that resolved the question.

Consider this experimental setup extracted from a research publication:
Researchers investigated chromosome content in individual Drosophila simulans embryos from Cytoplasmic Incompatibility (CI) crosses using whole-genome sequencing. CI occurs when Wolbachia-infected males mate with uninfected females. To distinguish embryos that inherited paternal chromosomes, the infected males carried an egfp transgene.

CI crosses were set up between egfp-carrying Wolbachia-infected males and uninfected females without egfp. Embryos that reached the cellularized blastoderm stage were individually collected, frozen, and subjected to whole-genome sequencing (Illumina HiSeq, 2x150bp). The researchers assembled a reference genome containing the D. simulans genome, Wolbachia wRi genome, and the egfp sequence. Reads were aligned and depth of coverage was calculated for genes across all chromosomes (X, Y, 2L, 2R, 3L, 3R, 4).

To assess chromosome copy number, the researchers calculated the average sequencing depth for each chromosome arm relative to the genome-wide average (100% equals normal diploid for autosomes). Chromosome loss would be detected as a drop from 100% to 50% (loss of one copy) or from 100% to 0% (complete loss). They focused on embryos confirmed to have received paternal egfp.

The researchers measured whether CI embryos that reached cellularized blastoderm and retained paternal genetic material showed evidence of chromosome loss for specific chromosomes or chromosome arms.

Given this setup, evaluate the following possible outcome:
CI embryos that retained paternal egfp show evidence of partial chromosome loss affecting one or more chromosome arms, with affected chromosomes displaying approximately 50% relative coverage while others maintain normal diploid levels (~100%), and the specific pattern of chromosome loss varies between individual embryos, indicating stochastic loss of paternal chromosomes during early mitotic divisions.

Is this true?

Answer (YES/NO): NO